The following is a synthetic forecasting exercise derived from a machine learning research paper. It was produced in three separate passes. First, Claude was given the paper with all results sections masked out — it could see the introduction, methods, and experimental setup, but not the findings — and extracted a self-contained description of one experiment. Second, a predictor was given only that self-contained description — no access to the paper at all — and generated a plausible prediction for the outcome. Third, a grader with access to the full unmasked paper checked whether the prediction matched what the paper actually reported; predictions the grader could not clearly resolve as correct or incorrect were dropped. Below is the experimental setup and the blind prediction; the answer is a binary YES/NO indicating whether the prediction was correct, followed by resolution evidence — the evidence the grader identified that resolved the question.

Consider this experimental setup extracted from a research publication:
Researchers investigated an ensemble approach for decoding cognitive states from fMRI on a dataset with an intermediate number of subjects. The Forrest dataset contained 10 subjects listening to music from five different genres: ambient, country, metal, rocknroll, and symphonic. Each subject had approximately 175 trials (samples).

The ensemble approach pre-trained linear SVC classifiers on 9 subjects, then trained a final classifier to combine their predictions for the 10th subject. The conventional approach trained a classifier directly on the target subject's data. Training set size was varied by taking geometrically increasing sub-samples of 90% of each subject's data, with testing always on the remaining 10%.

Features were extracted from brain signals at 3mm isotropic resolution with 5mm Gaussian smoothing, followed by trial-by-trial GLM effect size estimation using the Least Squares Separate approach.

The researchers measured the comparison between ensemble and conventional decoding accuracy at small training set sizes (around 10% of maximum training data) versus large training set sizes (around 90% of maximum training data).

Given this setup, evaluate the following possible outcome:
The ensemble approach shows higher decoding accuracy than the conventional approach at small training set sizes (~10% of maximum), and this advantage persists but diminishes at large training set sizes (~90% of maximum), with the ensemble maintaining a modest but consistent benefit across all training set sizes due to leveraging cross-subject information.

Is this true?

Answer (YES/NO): NO